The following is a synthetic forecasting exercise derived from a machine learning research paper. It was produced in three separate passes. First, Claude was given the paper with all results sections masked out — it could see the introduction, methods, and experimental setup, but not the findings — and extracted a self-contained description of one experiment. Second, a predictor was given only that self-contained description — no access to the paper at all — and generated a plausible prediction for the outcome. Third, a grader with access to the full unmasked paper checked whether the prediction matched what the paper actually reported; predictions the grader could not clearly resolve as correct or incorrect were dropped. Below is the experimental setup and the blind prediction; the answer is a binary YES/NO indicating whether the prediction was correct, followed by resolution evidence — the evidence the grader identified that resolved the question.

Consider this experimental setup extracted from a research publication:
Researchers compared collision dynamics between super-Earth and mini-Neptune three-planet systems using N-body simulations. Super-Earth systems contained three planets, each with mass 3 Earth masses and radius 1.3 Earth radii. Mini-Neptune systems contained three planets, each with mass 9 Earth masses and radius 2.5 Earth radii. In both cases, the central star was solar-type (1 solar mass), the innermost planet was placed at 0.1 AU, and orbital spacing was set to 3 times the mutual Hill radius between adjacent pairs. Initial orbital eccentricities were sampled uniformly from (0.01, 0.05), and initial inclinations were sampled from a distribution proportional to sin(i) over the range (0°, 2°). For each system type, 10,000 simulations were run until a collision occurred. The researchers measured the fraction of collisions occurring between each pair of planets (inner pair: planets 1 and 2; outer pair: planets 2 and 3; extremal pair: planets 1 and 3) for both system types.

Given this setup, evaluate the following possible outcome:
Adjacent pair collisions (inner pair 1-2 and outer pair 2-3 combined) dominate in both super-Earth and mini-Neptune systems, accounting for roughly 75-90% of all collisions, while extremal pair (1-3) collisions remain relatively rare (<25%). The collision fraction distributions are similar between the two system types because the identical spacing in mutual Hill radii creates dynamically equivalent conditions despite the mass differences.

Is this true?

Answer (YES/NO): NO